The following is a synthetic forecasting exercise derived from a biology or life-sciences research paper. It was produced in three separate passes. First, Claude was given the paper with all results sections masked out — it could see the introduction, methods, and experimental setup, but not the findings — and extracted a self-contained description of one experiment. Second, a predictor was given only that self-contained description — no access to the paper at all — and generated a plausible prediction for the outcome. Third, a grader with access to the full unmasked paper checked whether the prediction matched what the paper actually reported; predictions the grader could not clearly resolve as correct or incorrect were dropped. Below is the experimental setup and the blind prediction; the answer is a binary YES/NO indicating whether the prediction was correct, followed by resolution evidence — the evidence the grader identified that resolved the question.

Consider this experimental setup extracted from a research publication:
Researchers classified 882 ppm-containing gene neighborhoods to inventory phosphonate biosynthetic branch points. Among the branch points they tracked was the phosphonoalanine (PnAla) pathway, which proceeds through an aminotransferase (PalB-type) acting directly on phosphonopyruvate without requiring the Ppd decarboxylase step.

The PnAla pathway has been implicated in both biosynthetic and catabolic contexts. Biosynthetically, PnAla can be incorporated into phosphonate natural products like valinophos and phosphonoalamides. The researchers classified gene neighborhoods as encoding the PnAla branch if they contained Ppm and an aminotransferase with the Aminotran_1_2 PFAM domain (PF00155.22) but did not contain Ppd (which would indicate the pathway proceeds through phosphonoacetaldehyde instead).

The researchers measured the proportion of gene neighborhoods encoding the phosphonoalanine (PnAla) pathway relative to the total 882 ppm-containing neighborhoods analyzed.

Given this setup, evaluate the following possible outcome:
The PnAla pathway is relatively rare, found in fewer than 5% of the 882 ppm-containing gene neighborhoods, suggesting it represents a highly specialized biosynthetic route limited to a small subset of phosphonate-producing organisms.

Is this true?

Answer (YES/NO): NO